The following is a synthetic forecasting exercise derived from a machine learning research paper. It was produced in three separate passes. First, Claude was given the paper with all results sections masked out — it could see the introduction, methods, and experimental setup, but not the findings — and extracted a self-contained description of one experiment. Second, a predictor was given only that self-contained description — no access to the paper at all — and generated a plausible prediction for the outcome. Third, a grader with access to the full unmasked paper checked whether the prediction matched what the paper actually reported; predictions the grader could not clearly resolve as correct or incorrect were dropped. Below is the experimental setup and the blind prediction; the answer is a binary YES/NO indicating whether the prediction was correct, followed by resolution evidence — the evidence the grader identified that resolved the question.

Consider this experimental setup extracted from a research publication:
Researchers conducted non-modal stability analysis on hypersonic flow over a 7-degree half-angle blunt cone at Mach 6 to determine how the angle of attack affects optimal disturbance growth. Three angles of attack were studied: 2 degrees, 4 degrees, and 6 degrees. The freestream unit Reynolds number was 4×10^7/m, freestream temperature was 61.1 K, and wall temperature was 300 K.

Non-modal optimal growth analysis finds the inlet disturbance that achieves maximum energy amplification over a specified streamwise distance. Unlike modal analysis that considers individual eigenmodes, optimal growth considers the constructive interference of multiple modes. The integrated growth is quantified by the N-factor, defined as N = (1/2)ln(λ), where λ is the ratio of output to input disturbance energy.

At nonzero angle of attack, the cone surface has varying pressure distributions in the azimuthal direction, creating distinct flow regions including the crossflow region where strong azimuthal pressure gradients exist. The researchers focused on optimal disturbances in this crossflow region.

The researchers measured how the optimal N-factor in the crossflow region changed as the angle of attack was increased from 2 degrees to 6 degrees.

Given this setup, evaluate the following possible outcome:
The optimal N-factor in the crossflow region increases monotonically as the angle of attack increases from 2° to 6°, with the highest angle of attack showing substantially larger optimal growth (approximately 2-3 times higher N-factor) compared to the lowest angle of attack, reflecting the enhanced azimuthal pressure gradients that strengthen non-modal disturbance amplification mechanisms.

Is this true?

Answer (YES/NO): NO